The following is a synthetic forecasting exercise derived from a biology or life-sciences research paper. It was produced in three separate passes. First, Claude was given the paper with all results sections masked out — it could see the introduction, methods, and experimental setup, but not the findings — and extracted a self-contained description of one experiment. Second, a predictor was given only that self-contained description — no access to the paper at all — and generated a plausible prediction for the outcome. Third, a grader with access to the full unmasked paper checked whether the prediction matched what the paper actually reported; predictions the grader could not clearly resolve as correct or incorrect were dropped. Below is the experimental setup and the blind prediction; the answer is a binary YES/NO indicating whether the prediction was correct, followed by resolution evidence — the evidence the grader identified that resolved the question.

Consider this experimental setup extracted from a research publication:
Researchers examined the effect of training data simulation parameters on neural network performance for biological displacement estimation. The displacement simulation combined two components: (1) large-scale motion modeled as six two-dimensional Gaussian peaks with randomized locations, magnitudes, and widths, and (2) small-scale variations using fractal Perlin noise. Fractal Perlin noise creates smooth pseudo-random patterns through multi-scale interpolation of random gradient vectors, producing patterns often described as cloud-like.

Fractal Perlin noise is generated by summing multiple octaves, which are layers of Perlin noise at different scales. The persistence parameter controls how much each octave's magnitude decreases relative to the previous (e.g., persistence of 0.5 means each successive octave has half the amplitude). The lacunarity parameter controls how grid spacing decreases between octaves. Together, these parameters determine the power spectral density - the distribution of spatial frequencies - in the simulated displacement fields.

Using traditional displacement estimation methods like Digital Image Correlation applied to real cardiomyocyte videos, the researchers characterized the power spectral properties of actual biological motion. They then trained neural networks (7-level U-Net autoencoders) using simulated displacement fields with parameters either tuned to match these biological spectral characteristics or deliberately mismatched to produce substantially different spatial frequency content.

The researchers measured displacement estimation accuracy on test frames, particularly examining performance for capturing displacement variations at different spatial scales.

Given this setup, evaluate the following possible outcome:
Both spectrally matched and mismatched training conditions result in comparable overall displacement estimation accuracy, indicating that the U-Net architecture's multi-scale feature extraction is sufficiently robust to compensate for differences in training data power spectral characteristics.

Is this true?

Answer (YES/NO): NO